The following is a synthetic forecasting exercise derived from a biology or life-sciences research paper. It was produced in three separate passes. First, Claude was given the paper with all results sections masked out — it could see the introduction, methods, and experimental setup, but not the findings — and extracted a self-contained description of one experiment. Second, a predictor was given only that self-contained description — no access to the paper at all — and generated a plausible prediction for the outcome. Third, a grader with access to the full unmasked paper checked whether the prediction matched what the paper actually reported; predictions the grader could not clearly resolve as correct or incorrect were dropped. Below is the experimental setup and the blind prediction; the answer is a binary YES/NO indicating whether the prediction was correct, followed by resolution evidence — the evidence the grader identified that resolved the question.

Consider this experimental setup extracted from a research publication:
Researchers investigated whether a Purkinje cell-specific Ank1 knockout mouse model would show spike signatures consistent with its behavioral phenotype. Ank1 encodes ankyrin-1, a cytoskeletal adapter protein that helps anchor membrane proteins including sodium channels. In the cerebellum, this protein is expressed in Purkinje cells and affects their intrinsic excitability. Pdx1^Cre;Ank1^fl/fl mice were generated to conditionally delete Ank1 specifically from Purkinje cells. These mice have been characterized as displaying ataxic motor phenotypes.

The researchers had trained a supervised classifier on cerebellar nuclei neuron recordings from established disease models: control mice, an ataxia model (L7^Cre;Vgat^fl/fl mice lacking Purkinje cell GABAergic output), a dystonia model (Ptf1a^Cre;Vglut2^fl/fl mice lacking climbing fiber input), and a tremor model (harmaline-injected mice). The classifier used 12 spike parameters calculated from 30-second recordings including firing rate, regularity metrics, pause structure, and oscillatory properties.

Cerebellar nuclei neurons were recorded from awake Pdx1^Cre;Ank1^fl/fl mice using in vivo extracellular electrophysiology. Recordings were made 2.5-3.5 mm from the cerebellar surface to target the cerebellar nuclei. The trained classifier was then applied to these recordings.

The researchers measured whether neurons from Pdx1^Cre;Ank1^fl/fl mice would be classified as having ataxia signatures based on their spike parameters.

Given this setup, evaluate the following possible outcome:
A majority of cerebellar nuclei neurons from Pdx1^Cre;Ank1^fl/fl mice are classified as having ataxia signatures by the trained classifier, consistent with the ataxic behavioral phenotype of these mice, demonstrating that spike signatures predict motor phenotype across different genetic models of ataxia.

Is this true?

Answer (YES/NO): NO